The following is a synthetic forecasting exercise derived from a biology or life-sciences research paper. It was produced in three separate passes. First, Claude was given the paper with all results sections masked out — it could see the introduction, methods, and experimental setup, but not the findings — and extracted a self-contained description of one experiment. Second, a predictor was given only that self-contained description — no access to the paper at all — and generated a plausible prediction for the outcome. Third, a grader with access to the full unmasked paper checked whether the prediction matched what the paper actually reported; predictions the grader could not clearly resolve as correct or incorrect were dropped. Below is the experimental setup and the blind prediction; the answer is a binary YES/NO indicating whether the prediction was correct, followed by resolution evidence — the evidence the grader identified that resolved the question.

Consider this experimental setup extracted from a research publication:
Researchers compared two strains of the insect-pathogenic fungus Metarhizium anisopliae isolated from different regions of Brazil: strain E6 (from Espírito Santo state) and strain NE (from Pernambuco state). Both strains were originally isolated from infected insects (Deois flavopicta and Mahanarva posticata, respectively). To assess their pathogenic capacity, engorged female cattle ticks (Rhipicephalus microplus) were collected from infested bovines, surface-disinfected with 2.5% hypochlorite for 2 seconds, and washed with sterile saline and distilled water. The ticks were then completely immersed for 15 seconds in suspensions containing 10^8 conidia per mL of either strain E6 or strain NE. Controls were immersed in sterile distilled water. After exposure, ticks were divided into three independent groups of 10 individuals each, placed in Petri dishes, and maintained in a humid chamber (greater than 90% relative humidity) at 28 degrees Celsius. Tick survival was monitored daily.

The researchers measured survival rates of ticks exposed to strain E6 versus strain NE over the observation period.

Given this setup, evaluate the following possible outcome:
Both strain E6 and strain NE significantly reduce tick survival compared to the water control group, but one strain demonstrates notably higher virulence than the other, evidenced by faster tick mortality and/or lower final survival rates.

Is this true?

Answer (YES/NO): NO